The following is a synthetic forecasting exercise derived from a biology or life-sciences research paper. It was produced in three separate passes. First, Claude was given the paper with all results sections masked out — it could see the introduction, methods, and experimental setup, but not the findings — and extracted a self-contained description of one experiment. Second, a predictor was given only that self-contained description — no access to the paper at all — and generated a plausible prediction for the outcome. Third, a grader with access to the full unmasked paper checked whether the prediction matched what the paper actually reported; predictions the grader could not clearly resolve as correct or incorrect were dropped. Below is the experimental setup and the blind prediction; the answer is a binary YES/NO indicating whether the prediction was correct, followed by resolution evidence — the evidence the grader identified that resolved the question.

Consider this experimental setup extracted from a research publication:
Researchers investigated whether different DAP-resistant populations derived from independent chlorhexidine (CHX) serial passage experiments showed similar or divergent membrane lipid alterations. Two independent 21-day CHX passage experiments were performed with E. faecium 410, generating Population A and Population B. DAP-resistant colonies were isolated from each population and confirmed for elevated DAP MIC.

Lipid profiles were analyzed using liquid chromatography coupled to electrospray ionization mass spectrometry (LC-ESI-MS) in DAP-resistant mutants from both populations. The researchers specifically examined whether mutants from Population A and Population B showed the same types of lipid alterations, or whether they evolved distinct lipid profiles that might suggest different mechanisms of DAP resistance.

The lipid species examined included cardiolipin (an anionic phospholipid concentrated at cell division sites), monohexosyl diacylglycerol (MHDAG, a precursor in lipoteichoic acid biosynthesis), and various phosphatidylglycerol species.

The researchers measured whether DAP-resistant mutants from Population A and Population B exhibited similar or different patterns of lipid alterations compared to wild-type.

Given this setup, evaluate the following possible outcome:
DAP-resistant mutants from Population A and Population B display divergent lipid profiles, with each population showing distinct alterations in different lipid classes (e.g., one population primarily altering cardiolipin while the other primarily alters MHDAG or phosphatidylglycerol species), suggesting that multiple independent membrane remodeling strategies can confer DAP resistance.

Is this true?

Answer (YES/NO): YES